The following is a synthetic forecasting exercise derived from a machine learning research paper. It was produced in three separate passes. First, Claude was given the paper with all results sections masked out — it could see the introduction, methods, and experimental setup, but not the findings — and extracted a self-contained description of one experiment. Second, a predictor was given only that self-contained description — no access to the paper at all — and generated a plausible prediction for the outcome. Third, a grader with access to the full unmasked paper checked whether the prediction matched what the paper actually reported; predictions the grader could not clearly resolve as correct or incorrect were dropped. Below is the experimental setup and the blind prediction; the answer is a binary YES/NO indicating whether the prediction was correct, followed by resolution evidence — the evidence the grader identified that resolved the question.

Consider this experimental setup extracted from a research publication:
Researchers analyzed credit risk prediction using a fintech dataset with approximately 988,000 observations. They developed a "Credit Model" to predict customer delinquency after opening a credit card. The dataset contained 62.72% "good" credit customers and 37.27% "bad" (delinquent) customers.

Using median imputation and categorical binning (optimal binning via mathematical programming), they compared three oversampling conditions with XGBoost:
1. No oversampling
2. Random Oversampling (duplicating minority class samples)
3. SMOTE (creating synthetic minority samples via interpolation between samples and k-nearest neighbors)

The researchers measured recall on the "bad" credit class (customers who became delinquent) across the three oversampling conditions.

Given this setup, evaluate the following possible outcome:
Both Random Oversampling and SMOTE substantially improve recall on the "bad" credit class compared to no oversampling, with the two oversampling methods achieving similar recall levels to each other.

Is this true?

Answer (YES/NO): NO